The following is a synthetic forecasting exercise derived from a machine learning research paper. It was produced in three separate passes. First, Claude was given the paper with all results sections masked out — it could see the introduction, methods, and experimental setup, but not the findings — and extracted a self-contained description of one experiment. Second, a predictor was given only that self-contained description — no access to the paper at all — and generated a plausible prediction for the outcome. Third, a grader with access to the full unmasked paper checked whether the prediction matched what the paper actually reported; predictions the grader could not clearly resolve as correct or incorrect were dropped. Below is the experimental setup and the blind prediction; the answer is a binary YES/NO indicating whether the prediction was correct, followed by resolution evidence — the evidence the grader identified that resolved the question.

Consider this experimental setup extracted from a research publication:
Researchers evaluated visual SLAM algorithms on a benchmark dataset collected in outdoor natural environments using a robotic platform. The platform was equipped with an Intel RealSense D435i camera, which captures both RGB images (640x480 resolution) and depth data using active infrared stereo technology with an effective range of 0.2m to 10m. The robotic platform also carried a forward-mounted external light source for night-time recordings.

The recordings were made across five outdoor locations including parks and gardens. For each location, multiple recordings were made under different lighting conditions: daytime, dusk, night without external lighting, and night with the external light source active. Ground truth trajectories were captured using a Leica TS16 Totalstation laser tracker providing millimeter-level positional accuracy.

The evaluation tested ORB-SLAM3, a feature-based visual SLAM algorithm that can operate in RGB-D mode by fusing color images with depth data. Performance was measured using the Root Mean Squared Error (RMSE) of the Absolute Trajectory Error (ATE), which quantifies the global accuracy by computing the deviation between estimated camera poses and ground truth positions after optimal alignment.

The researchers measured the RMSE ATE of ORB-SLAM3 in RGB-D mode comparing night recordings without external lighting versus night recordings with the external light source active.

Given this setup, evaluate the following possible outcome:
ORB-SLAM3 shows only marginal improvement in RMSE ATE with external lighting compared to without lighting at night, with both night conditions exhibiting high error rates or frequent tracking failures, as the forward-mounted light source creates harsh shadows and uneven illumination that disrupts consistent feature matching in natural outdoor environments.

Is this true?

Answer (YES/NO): YES